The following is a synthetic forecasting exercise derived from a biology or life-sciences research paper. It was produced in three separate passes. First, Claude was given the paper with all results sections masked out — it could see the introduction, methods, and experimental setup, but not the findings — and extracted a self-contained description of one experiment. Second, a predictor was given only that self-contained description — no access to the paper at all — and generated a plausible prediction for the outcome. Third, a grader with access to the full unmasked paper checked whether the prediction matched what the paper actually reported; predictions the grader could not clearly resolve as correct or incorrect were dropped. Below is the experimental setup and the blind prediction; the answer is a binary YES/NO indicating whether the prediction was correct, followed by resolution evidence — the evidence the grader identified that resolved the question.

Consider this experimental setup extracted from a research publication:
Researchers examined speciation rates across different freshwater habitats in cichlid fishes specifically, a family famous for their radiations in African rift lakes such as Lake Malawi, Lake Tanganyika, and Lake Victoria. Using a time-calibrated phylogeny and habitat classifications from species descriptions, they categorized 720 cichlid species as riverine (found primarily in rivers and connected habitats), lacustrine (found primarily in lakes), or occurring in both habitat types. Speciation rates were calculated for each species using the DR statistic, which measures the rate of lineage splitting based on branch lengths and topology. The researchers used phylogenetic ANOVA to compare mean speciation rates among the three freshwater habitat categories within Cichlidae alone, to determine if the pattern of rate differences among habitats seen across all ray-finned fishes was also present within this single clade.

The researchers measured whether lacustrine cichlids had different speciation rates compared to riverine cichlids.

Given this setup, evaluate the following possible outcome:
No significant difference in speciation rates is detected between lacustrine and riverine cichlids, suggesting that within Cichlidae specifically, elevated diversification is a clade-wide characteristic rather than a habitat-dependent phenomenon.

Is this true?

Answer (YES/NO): NO